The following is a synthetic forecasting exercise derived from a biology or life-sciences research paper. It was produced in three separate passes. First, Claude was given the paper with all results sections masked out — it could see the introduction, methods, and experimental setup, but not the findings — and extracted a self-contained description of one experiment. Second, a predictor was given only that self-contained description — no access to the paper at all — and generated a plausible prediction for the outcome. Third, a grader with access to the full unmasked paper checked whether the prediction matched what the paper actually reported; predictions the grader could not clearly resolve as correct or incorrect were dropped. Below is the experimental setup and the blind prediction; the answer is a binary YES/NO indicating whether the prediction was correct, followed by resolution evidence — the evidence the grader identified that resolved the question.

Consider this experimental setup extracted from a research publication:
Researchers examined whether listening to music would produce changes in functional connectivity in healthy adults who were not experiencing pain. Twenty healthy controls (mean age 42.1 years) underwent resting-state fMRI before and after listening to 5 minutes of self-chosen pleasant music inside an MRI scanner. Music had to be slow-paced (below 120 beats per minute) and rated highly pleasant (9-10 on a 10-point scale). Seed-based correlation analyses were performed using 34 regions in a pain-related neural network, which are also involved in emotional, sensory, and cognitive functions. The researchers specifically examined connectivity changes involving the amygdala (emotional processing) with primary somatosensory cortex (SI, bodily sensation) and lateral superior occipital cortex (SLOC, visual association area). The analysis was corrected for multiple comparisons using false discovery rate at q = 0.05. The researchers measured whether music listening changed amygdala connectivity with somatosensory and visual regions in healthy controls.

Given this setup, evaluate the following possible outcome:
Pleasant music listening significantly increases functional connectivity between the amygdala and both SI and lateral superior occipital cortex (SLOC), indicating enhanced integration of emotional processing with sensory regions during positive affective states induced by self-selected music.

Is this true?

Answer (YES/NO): YES